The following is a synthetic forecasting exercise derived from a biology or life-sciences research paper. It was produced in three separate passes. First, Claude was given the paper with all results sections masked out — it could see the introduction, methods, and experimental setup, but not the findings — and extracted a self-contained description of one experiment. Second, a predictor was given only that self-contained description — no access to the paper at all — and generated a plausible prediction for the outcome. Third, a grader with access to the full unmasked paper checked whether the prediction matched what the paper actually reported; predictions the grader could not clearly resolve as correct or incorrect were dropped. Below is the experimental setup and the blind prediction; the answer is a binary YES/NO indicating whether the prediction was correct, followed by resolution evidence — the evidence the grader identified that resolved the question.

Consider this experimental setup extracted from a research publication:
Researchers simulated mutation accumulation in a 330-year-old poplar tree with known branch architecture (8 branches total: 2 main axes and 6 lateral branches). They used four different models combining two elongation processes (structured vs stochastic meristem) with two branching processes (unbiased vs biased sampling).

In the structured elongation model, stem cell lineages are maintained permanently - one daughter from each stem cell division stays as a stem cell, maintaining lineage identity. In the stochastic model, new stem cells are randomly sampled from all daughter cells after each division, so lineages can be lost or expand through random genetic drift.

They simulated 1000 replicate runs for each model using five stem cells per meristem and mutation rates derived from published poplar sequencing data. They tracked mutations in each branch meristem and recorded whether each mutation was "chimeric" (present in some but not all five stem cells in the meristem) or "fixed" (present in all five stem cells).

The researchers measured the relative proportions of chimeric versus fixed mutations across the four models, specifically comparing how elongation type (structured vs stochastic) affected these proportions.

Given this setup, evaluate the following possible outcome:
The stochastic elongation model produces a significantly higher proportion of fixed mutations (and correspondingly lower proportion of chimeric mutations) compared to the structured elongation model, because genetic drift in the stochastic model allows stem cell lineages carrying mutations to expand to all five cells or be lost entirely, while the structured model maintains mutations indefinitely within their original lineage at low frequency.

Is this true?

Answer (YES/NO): YES